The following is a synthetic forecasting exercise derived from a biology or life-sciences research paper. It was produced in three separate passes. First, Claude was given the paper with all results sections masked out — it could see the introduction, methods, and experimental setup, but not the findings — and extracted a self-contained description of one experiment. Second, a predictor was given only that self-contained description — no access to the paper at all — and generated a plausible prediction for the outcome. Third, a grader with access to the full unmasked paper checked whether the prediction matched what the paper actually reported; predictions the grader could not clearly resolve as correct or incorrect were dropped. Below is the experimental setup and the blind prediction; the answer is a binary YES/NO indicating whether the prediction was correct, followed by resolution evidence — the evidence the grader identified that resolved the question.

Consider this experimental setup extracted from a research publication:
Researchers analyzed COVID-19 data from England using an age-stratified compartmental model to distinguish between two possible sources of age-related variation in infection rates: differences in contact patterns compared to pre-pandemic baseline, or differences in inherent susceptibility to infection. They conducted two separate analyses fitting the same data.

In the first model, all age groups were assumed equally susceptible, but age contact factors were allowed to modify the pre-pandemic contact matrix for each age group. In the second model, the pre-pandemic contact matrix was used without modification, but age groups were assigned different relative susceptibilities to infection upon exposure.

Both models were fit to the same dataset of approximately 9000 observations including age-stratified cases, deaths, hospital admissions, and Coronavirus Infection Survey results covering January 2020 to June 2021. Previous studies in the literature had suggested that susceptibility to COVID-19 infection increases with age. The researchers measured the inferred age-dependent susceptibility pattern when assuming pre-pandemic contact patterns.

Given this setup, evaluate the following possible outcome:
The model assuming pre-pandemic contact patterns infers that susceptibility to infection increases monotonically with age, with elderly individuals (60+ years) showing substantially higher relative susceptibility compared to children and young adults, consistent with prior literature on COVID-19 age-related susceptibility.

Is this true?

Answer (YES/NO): NO